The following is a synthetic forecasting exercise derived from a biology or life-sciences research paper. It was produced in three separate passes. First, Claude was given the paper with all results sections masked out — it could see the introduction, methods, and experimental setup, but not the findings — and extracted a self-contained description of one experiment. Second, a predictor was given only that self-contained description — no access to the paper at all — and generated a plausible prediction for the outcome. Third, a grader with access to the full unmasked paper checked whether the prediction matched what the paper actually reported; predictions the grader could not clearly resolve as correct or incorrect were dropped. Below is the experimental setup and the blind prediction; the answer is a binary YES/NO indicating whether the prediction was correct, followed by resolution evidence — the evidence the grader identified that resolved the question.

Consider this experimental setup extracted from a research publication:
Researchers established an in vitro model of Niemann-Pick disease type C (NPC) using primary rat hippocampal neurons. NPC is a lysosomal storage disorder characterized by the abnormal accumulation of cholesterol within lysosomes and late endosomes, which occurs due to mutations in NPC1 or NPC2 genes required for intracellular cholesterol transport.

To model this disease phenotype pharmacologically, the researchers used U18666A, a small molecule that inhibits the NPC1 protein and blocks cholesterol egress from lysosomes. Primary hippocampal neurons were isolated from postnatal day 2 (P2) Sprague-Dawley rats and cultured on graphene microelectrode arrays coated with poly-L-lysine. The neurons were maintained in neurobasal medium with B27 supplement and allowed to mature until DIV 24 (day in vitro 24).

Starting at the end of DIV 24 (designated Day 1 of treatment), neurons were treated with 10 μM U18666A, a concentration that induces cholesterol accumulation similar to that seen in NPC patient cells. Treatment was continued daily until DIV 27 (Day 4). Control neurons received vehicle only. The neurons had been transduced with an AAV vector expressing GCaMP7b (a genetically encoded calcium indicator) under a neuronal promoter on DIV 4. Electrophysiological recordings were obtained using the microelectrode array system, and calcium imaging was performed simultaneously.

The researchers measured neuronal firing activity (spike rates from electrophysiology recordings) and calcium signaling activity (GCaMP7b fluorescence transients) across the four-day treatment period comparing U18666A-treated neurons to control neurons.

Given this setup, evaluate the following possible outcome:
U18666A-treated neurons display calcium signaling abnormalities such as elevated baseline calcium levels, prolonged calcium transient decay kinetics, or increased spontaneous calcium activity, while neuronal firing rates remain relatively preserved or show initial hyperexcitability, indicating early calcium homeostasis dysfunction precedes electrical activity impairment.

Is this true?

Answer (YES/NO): NO